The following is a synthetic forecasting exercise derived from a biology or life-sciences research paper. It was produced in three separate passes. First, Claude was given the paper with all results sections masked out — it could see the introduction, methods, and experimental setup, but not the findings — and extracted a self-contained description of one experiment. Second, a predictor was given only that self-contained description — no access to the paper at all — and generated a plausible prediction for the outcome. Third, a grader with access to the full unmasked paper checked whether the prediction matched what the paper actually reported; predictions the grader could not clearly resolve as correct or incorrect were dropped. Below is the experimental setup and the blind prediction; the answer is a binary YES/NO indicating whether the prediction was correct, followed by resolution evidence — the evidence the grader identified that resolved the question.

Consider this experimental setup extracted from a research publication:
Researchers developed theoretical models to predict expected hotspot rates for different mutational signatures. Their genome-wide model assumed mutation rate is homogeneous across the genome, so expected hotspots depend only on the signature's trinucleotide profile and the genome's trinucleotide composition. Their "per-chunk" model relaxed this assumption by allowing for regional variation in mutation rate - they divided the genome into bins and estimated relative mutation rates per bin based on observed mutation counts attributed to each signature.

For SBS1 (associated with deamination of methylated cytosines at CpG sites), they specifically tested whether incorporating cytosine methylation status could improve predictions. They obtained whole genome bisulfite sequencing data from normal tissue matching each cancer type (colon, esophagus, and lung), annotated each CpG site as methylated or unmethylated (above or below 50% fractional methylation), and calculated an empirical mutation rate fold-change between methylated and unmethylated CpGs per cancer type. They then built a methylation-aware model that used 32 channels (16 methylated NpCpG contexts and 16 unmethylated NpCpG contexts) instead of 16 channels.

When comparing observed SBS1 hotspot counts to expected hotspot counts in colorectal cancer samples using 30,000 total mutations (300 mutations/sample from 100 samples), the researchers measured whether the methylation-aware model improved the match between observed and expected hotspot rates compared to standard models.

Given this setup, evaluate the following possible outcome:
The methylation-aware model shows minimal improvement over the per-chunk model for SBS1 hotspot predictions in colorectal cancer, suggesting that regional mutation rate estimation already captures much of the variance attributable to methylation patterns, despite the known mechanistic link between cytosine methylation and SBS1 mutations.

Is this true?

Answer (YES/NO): NO